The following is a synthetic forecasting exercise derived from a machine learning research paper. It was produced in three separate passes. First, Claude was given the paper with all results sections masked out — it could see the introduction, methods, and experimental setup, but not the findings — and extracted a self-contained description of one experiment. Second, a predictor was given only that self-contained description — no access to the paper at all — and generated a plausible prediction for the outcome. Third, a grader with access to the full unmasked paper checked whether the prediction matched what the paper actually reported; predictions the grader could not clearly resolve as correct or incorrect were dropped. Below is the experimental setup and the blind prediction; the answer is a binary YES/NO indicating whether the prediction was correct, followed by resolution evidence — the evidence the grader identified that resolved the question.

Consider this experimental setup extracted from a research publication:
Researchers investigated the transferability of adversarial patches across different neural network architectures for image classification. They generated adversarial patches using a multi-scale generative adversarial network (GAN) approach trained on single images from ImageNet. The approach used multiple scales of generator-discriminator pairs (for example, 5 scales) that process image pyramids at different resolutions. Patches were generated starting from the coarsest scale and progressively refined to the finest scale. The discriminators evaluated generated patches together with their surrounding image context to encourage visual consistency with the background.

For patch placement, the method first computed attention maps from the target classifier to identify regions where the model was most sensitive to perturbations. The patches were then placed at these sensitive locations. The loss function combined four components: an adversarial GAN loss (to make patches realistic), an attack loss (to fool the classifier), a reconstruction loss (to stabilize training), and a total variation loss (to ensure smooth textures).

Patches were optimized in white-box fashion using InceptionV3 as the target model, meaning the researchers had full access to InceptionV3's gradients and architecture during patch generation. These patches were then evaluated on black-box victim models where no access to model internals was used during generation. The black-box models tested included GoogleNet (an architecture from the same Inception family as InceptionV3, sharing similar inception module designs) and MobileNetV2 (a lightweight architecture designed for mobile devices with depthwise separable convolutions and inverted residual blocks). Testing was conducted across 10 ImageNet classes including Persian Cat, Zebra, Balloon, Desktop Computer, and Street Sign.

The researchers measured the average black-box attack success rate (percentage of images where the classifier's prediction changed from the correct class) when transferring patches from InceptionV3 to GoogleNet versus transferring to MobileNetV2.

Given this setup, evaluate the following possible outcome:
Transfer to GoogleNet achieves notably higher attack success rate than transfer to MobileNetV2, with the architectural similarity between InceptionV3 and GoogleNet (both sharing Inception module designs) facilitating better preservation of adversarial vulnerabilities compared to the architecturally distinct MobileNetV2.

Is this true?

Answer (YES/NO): YES